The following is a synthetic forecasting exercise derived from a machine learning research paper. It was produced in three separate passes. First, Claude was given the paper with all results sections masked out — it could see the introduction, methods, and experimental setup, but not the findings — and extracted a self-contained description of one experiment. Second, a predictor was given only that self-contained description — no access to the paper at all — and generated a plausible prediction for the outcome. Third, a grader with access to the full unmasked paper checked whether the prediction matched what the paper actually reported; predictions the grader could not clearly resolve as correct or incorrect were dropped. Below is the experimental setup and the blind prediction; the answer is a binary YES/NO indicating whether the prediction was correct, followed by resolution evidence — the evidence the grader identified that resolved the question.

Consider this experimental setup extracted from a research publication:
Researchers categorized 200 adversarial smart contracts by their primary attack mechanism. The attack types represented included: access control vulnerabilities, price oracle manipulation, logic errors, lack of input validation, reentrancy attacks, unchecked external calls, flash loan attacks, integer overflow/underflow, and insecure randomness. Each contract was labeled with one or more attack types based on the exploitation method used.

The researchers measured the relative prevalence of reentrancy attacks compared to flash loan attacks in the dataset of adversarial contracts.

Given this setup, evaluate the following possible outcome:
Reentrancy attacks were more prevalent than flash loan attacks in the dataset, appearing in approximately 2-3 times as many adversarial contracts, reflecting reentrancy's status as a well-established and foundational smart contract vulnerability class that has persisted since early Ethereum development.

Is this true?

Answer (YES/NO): YES